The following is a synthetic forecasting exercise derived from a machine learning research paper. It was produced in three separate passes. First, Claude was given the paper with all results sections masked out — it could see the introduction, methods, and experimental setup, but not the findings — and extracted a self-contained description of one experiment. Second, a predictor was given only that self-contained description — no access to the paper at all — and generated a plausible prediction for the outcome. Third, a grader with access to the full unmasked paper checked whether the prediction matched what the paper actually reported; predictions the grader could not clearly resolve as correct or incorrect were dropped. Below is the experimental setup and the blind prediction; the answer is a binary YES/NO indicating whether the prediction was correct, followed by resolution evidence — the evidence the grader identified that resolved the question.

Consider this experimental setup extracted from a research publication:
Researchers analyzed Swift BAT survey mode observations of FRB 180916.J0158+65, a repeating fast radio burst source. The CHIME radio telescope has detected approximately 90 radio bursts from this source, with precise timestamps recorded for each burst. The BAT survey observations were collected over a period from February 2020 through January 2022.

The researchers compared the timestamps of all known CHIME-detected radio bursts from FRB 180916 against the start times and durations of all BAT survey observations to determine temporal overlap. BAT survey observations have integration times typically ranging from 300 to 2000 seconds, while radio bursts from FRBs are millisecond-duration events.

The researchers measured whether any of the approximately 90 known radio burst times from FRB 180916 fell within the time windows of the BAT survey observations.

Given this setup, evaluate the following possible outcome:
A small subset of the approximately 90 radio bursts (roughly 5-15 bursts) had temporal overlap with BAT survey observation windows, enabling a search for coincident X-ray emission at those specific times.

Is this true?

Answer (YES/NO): NO